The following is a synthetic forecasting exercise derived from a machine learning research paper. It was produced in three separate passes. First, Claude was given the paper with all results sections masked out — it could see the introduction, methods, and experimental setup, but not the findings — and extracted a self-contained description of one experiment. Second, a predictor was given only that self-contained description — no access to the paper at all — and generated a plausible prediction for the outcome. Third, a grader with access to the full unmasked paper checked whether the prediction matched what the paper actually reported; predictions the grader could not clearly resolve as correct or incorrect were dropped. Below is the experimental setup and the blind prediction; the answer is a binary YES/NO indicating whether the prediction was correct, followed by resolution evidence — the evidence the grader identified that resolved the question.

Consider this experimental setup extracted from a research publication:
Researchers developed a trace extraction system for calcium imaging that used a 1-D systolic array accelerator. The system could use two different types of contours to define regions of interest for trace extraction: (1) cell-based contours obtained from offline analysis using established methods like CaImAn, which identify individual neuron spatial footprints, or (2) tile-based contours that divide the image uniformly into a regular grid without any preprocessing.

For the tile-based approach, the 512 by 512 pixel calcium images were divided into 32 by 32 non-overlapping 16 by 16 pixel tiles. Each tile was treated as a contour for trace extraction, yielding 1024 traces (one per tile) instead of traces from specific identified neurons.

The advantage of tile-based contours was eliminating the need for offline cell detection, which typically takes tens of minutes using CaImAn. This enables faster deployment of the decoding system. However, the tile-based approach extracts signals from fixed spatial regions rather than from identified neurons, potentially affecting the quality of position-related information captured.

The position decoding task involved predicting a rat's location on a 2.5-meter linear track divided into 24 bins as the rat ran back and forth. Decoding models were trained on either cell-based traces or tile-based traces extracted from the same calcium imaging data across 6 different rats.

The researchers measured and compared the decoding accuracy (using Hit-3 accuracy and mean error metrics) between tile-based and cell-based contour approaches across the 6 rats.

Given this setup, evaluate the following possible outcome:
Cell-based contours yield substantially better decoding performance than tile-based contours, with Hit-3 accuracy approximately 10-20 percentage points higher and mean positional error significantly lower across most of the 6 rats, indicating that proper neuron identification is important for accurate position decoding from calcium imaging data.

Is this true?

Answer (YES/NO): NO